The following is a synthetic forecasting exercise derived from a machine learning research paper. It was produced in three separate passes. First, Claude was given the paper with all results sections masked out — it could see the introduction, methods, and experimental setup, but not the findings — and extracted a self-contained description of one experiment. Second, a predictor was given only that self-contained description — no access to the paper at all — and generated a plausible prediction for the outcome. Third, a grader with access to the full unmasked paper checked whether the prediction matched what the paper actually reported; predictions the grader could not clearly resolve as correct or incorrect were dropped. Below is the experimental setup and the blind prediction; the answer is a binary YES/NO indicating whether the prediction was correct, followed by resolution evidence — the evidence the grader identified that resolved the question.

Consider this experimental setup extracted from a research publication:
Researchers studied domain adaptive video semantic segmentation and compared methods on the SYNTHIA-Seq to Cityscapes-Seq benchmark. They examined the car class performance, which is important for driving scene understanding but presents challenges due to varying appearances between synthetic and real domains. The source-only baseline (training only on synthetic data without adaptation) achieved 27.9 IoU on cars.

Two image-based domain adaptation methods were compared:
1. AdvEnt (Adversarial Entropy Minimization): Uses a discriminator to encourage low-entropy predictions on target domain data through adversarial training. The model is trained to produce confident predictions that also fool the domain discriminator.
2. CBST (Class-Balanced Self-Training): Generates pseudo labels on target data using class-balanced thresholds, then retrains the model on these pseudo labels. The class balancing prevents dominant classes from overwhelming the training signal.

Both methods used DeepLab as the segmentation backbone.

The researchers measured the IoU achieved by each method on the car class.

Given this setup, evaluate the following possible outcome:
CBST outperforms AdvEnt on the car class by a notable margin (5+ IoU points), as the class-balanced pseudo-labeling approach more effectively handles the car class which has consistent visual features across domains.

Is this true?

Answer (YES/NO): NO